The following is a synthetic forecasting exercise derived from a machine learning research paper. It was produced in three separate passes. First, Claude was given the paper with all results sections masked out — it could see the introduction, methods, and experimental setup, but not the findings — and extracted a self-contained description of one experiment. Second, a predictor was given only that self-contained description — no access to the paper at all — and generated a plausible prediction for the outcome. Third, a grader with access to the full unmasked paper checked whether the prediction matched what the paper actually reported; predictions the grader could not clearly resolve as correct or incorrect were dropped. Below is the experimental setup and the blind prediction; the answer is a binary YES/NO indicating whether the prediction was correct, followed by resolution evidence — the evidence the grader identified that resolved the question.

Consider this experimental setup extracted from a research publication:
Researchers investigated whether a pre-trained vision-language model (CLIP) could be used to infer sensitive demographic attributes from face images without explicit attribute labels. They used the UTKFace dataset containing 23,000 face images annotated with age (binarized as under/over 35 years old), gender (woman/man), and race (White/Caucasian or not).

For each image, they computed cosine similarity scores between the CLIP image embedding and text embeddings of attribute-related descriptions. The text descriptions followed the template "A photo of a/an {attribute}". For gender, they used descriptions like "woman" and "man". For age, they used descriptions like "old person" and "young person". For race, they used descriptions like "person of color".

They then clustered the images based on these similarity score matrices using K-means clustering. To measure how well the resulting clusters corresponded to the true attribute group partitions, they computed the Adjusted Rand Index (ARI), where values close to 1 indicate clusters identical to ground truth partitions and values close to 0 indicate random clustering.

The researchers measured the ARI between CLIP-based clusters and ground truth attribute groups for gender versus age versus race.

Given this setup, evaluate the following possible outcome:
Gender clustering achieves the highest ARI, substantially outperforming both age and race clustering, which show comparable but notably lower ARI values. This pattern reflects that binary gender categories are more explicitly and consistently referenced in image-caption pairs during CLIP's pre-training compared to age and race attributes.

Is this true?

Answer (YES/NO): YES